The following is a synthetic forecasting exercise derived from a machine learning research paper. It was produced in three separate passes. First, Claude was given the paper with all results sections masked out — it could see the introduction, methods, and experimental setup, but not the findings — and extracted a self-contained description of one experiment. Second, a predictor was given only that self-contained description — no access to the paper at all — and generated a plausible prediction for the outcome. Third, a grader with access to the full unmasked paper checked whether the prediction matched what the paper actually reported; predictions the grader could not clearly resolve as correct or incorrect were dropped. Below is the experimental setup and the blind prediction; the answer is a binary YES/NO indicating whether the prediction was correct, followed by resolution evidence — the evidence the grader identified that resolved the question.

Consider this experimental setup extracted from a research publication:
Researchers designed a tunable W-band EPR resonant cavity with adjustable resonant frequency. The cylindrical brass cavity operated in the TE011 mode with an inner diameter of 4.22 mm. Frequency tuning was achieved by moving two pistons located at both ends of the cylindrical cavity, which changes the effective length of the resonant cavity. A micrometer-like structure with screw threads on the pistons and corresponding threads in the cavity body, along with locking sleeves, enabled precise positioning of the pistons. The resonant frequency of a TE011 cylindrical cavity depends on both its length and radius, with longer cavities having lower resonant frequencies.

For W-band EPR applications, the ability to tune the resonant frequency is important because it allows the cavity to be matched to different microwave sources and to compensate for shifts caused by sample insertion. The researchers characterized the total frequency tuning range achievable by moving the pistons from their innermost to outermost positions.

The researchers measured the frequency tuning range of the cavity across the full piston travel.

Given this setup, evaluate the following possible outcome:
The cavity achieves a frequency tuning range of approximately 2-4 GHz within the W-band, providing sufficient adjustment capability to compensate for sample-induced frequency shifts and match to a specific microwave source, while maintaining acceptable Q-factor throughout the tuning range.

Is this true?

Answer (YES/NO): YES